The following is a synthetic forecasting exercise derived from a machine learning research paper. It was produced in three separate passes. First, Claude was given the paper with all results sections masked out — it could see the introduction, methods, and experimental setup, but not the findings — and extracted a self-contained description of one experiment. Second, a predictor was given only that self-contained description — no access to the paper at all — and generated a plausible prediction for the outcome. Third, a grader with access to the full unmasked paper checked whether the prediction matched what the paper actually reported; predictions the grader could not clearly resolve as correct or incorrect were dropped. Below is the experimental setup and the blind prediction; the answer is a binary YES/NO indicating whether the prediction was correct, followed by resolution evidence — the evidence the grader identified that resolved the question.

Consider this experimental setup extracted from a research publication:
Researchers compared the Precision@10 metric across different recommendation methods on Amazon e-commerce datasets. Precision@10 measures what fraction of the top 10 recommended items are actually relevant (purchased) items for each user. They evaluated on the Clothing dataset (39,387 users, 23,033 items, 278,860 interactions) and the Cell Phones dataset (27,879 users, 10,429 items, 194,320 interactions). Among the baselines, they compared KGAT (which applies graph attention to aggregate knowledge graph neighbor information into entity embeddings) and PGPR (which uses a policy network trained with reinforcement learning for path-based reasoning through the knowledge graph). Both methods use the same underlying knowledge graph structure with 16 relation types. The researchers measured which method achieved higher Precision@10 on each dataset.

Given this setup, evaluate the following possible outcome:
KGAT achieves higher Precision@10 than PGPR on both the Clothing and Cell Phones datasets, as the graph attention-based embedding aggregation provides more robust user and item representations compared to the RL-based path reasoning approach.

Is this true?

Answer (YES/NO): YES